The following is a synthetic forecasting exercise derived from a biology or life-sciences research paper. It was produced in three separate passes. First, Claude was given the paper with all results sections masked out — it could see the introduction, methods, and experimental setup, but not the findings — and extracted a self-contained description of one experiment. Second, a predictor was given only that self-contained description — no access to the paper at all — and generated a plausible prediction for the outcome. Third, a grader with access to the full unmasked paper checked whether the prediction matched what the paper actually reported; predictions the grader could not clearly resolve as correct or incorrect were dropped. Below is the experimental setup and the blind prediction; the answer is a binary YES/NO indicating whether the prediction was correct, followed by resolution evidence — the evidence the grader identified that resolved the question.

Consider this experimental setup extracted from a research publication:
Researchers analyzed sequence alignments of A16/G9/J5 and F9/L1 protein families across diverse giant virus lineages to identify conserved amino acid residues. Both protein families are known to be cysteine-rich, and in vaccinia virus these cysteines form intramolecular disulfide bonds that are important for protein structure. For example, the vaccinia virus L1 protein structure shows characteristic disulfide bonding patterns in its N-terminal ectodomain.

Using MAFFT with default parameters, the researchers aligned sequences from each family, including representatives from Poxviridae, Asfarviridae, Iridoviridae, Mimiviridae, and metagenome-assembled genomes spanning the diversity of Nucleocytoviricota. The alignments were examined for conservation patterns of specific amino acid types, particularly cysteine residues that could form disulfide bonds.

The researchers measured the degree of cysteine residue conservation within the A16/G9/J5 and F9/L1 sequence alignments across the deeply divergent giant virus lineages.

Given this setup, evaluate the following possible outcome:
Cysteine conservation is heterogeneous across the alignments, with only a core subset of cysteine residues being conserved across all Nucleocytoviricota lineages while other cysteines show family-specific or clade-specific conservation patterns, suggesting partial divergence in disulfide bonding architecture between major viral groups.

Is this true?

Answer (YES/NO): YES